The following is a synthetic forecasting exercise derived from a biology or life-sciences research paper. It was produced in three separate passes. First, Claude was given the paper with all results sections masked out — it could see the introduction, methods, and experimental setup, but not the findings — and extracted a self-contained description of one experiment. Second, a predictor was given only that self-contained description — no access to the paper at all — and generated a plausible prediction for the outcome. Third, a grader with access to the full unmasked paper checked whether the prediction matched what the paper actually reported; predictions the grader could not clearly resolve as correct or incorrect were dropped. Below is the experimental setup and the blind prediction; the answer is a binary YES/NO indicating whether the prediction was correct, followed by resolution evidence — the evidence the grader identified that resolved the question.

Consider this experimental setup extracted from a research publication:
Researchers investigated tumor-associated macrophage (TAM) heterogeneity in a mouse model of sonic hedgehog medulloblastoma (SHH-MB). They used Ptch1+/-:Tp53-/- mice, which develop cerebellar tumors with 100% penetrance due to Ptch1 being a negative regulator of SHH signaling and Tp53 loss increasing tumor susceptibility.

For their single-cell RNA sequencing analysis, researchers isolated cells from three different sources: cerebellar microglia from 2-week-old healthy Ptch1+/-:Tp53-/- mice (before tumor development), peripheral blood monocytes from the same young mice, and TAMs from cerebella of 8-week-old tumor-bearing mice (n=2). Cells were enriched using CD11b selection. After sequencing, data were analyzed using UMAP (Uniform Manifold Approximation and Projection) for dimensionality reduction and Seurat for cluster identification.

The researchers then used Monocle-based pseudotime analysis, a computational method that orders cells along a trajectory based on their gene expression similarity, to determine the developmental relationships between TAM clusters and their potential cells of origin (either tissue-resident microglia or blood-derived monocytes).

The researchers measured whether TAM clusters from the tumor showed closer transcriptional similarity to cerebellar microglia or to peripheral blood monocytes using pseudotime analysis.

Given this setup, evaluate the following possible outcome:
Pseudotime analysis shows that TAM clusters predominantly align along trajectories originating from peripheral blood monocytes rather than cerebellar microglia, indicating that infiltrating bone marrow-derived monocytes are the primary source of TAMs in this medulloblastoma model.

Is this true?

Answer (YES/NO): NO